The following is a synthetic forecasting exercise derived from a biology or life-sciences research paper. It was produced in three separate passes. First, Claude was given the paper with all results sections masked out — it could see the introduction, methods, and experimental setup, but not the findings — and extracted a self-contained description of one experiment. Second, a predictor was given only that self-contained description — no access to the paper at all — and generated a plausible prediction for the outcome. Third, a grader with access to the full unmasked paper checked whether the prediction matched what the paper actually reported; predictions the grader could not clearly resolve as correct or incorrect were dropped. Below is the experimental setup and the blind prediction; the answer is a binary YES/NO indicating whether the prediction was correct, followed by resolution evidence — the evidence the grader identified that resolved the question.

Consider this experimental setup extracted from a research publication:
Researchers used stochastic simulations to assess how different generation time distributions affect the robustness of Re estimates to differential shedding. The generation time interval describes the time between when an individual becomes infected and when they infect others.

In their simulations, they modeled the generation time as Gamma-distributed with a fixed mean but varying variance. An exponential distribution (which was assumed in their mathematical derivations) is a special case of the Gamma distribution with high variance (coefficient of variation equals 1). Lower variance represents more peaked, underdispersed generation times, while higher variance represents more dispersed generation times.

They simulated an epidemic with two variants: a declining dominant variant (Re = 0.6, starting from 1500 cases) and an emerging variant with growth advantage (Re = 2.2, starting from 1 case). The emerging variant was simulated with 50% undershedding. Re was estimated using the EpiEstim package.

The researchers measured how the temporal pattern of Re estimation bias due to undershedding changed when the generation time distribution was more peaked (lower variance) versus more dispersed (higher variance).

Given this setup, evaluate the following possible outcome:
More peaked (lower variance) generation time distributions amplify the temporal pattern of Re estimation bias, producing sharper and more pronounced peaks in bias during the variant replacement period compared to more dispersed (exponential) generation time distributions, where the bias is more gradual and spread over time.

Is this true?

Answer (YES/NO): NO